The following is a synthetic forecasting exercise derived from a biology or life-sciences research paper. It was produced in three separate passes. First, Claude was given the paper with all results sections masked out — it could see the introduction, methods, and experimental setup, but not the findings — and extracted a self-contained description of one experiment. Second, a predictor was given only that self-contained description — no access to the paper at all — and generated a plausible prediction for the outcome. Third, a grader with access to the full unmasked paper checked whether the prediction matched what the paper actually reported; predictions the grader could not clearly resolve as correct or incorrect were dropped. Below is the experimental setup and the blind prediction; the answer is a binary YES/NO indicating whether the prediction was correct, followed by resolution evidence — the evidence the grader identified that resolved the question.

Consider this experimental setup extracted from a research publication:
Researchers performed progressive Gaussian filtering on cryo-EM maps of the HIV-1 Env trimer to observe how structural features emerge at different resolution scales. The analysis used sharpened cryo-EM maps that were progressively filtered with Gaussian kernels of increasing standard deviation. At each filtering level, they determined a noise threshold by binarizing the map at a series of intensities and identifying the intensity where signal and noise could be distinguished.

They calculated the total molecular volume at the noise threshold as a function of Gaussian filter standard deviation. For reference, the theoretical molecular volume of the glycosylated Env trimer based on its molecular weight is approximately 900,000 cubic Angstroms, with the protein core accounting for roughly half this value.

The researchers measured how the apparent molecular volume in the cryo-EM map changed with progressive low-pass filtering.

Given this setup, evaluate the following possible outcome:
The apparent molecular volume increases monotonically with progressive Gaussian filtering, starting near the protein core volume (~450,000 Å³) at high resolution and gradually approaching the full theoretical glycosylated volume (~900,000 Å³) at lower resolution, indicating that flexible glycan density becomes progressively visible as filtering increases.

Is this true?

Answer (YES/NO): NO